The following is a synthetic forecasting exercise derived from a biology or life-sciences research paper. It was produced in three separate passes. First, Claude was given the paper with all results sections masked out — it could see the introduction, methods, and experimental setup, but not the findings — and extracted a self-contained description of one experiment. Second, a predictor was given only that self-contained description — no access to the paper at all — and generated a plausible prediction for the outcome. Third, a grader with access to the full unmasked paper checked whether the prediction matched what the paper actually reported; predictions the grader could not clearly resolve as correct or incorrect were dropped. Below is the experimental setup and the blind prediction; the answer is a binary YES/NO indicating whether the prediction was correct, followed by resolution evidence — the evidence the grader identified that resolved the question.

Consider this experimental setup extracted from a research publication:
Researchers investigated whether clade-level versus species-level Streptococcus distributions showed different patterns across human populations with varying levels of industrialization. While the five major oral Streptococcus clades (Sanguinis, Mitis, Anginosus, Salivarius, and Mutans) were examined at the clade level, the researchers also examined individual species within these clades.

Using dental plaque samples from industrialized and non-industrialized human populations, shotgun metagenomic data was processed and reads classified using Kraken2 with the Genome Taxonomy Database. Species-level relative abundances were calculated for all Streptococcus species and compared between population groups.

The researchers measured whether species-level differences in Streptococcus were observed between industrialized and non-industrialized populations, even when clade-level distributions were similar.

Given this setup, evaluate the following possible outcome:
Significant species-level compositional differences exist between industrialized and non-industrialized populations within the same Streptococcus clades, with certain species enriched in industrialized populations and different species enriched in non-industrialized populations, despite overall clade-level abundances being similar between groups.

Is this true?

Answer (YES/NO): YES